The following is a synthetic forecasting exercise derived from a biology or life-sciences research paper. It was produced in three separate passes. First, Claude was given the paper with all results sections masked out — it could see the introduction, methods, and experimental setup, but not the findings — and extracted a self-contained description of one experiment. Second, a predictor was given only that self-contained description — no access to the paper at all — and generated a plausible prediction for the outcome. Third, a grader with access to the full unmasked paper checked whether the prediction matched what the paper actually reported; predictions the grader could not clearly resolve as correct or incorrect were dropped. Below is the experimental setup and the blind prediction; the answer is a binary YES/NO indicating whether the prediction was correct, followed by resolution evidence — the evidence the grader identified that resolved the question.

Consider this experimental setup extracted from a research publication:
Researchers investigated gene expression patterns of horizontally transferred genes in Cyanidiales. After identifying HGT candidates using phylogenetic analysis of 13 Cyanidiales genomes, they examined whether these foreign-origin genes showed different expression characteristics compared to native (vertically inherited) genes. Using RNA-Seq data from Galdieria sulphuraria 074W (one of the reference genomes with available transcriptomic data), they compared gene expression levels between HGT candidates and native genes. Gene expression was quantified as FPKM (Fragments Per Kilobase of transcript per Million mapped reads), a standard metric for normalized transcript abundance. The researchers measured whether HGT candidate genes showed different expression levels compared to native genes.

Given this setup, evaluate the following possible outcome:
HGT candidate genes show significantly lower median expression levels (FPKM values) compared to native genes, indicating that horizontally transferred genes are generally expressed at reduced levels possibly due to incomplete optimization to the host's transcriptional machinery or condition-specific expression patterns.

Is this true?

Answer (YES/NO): NO